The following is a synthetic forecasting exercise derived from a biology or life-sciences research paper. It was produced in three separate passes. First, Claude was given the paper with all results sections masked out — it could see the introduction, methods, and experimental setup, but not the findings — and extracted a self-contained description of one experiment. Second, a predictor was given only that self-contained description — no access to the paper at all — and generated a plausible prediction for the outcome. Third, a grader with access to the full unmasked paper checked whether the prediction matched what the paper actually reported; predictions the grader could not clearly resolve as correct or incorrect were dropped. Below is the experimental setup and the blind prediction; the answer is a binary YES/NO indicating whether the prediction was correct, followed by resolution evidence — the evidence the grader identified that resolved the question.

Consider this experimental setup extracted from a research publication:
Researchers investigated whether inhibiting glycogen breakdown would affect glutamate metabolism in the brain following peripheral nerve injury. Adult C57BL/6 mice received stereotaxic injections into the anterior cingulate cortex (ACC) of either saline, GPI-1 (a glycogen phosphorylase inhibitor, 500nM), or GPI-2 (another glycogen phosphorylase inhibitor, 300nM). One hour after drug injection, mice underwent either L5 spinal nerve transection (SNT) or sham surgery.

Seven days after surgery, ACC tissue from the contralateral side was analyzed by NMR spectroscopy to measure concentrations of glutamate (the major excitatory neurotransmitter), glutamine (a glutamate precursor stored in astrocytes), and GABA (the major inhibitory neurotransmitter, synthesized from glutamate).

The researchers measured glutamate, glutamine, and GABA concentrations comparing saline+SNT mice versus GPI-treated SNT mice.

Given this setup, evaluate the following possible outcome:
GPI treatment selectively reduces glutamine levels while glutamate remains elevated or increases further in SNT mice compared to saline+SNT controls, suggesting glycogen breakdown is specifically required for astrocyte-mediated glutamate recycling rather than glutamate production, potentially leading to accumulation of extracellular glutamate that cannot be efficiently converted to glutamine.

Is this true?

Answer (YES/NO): NO